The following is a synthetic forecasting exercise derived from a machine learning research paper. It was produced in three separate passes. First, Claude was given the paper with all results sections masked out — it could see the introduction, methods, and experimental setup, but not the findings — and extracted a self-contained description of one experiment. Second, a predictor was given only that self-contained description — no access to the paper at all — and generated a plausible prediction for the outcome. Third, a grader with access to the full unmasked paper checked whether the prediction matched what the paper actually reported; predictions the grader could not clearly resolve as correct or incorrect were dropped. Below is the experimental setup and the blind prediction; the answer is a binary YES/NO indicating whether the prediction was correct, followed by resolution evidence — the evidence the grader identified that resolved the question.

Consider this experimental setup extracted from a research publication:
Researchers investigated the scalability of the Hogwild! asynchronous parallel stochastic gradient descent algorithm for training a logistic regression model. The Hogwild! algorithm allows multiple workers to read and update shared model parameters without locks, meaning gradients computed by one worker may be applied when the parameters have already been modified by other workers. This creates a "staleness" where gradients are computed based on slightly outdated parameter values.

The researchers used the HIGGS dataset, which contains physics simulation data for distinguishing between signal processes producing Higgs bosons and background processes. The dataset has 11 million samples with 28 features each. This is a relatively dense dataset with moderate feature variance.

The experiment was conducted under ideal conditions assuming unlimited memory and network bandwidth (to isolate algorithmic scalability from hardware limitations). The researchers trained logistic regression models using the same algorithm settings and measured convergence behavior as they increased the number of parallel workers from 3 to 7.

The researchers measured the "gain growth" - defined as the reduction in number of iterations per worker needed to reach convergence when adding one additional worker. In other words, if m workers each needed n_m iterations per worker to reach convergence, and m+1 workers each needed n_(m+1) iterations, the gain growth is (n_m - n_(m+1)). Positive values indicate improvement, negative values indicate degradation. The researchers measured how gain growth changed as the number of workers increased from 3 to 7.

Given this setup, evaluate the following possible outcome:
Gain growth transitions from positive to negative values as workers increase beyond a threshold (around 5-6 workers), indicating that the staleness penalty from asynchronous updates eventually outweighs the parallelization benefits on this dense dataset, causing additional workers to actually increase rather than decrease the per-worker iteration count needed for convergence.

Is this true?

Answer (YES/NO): YES